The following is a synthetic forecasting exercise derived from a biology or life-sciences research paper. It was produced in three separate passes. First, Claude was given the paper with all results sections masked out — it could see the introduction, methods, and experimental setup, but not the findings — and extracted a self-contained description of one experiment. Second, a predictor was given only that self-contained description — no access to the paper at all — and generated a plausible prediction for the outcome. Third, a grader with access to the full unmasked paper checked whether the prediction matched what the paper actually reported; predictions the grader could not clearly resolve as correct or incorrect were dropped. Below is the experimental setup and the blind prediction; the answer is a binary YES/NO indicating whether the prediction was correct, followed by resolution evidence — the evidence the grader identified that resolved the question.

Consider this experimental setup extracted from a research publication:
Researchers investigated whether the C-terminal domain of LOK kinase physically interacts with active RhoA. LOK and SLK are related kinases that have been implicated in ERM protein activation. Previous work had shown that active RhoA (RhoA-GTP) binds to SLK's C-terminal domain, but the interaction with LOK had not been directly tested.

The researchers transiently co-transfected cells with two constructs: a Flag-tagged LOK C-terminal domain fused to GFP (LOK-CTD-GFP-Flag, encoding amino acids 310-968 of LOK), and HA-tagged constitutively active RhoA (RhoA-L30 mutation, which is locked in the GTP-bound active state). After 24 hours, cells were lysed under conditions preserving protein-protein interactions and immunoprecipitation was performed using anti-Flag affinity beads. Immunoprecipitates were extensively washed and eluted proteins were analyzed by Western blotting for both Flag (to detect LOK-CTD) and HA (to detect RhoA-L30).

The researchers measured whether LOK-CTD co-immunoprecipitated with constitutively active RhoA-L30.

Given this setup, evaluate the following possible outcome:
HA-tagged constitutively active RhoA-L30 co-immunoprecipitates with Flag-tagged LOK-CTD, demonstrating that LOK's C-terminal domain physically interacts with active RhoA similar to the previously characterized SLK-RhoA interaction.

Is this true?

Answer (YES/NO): YES